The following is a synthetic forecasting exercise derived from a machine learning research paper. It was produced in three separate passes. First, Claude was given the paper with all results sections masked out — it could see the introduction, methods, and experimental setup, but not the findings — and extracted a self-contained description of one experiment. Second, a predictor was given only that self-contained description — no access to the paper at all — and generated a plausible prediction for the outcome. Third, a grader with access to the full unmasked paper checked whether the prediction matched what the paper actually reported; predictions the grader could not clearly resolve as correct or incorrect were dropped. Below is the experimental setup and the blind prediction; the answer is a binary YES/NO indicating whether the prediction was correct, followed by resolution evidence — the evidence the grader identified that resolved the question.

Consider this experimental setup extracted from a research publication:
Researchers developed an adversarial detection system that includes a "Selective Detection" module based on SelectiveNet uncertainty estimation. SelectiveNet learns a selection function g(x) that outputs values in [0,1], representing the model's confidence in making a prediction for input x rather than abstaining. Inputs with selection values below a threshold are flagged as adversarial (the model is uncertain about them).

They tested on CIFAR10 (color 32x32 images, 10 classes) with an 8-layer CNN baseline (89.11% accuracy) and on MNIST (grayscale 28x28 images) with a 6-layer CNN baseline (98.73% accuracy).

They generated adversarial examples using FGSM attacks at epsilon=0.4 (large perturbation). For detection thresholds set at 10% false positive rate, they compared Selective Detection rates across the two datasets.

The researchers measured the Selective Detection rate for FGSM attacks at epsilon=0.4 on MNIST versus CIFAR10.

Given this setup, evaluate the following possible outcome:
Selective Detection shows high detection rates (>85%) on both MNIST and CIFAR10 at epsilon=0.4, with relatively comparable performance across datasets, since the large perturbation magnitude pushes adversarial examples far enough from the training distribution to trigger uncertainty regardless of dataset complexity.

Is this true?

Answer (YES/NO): NO